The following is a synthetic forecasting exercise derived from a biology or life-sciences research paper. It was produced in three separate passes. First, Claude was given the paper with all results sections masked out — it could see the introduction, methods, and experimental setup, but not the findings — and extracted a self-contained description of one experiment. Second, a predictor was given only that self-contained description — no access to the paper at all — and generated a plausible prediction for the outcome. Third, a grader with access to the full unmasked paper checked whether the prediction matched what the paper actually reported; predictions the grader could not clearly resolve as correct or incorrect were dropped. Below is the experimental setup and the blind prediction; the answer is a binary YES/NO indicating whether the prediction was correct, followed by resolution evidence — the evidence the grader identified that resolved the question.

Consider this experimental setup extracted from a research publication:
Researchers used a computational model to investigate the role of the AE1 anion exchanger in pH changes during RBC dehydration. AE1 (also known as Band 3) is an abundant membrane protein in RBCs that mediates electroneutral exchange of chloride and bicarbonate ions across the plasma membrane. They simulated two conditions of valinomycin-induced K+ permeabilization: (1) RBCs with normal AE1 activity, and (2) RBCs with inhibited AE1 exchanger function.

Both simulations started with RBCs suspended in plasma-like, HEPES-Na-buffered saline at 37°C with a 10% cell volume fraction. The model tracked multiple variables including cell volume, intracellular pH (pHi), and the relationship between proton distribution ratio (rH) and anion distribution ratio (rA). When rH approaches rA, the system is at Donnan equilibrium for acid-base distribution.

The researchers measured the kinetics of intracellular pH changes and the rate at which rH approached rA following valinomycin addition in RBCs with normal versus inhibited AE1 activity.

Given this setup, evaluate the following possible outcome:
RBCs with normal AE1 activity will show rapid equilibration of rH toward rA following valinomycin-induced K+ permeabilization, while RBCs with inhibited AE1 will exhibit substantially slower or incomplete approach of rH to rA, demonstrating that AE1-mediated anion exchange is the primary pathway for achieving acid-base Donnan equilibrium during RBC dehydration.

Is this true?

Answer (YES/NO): YES